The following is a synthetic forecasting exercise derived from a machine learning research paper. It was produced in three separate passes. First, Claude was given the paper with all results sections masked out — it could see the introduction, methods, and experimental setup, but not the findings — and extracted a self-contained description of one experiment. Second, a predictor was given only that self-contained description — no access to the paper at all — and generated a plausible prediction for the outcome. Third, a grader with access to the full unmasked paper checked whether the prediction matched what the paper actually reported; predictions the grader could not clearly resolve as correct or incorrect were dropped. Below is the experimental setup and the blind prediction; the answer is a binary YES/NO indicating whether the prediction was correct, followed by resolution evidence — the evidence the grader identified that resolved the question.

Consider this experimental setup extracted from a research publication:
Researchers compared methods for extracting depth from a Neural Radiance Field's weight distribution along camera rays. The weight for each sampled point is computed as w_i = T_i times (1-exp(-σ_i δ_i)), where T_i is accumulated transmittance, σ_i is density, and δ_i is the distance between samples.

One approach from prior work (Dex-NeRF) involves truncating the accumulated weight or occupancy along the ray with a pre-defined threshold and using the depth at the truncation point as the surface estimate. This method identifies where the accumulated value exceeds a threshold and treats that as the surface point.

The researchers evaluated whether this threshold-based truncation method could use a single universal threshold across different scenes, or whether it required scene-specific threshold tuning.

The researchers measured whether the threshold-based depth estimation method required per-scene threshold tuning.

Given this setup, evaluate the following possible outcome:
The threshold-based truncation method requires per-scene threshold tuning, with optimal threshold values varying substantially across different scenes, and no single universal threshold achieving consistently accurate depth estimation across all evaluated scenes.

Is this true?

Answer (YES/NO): YES